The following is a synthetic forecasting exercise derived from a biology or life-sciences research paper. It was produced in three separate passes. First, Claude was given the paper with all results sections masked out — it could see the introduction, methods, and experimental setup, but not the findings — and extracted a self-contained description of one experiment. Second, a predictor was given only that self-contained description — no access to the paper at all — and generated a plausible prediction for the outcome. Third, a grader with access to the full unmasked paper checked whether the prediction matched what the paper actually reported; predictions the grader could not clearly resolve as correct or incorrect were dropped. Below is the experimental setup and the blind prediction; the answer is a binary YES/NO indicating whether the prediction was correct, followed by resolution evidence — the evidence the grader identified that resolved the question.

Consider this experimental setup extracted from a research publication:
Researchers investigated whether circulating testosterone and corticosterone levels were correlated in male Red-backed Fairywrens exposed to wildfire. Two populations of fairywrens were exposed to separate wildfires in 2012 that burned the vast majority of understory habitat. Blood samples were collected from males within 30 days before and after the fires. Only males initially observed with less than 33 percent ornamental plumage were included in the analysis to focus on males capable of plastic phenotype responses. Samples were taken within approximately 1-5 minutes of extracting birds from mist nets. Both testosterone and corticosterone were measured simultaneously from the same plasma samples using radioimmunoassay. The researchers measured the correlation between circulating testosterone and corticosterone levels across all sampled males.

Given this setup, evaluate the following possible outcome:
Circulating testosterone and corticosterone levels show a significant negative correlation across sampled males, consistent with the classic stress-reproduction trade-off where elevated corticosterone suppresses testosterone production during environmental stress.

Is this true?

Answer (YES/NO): NO